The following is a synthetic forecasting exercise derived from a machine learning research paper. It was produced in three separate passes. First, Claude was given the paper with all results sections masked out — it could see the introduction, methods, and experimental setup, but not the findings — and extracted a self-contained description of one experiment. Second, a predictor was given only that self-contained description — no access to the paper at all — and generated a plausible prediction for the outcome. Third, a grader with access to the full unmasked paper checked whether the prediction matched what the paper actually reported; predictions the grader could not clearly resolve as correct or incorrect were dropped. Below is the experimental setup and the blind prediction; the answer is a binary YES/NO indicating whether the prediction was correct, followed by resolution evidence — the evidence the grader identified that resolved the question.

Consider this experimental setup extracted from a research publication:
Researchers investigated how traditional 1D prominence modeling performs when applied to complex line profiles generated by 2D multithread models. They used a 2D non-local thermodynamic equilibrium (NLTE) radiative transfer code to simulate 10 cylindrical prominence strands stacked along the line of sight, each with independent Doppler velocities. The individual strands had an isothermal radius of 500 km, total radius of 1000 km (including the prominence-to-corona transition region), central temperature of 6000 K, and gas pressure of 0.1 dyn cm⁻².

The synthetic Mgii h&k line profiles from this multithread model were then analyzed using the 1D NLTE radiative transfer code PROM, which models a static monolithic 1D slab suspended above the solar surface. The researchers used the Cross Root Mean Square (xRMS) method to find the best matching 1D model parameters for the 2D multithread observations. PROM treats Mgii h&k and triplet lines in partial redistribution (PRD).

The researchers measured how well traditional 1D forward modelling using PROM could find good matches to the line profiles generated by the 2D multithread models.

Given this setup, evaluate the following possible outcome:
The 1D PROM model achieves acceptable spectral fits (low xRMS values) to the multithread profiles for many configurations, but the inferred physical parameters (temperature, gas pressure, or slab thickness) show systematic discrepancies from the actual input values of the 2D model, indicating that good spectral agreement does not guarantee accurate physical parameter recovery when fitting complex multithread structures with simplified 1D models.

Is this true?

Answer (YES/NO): NO